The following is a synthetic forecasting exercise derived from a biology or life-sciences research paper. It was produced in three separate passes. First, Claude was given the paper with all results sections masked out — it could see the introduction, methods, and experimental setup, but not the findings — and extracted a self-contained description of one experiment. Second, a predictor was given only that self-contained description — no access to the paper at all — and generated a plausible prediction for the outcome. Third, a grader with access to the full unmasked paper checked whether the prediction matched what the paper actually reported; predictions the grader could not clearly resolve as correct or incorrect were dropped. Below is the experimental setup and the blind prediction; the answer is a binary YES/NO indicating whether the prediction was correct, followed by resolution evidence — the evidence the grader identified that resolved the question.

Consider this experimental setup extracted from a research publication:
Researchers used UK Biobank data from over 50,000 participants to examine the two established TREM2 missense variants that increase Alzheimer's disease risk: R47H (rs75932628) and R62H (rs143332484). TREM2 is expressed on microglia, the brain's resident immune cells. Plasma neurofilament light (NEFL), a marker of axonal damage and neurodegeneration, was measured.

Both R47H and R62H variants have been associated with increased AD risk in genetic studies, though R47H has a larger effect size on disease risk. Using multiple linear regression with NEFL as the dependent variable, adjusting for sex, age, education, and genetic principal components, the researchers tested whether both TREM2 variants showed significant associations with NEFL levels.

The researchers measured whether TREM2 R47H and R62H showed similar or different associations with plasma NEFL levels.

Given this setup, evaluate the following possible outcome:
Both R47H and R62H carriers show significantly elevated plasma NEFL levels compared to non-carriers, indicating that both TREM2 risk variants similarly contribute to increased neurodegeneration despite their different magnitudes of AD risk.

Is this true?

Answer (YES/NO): YES